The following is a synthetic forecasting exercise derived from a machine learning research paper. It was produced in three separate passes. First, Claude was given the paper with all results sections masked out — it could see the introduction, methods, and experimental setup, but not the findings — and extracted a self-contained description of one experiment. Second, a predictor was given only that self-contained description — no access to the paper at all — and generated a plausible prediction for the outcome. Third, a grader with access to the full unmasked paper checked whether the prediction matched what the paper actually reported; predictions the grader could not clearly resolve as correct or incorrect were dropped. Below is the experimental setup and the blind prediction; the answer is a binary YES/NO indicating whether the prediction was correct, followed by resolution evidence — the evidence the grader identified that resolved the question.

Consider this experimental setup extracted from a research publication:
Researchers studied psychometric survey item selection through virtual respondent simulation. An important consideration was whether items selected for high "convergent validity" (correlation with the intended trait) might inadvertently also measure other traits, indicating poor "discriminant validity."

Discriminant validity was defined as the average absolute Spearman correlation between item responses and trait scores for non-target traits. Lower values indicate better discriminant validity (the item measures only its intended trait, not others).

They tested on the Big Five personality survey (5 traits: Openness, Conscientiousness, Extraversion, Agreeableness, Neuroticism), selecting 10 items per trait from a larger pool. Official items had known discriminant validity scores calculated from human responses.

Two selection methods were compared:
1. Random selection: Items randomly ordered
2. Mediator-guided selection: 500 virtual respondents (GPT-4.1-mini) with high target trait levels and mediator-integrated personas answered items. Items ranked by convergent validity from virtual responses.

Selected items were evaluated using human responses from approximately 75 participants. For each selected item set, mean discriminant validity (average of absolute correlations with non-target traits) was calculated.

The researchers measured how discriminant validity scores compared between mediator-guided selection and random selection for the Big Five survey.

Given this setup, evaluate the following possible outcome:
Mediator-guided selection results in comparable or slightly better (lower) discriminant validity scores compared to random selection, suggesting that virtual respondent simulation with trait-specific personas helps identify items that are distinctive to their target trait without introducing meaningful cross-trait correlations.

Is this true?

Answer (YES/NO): NO